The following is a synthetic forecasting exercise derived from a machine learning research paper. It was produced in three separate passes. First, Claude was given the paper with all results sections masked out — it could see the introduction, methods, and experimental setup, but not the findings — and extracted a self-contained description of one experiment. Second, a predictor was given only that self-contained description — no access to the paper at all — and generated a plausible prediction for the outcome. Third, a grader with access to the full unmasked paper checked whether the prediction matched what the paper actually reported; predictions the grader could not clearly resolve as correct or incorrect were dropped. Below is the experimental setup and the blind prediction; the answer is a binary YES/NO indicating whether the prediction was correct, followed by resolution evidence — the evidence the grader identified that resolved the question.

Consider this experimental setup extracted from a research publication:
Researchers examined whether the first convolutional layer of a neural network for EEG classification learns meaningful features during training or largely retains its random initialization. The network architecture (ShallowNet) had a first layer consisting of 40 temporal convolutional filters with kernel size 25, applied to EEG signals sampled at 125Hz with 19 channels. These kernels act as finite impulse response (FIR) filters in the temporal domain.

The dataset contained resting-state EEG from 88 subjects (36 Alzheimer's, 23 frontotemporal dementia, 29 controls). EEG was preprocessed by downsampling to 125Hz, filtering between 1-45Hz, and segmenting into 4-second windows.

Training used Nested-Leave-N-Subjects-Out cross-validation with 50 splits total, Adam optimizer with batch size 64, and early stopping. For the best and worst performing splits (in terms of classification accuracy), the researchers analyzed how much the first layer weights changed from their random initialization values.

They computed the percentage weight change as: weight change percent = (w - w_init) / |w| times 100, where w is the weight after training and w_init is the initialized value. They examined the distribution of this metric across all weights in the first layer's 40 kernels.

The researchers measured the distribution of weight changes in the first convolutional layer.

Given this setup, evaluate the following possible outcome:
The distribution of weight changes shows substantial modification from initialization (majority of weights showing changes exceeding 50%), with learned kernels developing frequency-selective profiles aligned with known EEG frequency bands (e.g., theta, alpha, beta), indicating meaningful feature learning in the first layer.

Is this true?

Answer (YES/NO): NO